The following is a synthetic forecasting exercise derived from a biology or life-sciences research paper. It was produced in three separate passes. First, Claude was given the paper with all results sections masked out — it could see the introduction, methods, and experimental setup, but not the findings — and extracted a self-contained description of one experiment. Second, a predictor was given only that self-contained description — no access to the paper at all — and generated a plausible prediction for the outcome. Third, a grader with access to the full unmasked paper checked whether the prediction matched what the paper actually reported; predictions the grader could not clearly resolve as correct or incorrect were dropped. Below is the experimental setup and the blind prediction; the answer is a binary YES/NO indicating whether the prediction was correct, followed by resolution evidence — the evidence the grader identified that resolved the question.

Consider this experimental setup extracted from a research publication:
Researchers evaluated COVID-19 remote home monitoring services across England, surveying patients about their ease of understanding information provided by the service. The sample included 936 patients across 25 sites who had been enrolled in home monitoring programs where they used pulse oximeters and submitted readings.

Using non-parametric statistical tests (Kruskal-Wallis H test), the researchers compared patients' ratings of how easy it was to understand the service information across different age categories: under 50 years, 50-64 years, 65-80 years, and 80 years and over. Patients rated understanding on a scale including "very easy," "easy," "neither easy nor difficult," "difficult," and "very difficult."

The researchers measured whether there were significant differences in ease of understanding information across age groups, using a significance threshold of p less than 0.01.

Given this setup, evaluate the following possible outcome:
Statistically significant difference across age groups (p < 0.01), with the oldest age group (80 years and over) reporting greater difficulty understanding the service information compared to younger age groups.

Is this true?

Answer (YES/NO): YES